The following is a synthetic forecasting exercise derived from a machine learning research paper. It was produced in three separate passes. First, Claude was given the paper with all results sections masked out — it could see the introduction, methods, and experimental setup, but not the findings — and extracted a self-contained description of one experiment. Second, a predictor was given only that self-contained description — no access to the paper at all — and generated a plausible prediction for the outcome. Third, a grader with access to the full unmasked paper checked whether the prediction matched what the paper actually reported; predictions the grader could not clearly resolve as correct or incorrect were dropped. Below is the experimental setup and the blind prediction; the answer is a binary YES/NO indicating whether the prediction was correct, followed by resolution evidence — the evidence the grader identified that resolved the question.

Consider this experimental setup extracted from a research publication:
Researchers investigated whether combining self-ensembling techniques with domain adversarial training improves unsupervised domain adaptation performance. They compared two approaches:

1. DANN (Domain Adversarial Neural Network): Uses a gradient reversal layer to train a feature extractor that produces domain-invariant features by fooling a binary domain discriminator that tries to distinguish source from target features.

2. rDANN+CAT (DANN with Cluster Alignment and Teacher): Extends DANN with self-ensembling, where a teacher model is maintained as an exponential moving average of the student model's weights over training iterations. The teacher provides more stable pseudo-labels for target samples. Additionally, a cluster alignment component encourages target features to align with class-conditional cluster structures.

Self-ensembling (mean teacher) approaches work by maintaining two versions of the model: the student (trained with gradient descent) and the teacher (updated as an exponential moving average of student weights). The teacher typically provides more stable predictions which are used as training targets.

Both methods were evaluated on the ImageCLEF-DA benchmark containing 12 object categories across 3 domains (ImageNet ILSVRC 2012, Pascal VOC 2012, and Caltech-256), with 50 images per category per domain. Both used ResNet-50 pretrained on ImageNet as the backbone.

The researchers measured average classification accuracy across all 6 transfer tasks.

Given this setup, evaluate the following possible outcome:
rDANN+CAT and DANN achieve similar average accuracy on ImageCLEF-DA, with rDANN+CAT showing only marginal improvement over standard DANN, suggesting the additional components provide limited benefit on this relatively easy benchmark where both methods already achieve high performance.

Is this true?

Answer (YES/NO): NO